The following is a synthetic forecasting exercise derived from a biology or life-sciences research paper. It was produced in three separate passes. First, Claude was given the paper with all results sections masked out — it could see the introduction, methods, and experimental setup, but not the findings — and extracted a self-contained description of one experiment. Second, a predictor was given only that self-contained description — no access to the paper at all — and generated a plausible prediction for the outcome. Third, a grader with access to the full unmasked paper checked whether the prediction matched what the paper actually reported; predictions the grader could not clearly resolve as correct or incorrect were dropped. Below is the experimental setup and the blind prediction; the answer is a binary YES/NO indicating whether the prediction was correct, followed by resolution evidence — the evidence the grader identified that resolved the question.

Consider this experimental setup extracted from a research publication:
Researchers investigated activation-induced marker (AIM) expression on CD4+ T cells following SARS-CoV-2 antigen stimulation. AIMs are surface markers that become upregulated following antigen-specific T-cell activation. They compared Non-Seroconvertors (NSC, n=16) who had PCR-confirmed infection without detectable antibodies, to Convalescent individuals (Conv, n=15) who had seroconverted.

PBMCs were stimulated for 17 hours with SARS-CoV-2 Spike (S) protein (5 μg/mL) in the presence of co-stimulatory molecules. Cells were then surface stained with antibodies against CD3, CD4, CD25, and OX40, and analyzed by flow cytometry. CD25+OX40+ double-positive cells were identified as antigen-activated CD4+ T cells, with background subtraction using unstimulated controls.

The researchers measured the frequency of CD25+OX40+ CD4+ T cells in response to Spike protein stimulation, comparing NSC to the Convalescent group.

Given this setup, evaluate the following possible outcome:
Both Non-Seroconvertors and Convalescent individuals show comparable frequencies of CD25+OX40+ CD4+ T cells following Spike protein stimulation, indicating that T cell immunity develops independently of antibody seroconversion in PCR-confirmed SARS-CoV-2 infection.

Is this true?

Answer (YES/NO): NO